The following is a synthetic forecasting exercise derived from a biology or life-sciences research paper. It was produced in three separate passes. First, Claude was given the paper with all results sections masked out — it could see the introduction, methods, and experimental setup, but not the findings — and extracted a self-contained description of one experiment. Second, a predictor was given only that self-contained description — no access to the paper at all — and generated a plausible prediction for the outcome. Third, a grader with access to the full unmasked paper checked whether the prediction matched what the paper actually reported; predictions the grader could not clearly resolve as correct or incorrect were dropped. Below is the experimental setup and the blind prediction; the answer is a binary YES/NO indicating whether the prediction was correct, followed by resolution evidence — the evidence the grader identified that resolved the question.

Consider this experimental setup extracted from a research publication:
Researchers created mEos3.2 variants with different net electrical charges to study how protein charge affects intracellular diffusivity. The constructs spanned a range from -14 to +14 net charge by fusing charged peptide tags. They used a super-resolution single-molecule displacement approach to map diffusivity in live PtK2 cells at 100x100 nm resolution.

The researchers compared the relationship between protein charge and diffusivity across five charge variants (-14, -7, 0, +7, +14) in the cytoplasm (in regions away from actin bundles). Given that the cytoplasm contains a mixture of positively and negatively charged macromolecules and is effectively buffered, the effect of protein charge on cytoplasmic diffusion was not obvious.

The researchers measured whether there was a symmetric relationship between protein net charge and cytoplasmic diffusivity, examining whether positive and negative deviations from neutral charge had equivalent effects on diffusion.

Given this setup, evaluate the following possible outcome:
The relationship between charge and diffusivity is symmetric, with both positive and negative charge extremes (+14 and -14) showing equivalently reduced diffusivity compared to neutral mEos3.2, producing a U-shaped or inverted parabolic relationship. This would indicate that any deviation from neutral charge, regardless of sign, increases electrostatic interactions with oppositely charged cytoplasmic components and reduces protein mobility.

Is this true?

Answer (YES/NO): NO